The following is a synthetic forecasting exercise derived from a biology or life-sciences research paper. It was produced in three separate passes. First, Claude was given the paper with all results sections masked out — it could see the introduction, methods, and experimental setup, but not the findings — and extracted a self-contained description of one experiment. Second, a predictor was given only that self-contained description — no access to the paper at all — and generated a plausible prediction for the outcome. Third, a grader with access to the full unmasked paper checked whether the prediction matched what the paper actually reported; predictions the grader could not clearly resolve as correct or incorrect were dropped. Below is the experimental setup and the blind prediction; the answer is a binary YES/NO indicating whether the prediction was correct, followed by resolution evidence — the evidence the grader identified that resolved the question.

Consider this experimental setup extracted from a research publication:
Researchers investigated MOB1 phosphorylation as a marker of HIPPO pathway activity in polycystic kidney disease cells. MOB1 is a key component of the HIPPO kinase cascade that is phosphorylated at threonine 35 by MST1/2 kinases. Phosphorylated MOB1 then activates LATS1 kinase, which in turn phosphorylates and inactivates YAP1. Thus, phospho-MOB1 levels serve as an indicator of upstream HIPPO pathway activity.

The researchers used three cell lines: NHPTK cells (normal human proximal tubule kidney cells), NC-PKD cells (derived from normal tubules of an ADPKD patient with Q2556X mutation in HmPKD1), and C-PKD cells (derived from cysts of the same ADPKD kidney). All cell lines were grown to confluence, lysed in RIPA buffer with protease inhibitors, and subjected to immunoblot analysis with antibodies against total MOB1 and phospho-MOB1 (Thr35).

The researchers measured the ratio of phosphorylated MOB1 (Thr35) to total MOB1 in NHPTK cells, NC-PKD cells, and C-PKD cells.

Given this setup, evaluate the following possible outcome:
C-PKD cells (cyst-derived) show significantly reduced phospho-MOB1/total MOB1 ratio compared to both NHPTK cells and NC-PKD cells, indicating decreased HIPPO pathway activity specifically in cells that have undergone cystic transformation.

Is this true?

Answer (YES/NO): NO